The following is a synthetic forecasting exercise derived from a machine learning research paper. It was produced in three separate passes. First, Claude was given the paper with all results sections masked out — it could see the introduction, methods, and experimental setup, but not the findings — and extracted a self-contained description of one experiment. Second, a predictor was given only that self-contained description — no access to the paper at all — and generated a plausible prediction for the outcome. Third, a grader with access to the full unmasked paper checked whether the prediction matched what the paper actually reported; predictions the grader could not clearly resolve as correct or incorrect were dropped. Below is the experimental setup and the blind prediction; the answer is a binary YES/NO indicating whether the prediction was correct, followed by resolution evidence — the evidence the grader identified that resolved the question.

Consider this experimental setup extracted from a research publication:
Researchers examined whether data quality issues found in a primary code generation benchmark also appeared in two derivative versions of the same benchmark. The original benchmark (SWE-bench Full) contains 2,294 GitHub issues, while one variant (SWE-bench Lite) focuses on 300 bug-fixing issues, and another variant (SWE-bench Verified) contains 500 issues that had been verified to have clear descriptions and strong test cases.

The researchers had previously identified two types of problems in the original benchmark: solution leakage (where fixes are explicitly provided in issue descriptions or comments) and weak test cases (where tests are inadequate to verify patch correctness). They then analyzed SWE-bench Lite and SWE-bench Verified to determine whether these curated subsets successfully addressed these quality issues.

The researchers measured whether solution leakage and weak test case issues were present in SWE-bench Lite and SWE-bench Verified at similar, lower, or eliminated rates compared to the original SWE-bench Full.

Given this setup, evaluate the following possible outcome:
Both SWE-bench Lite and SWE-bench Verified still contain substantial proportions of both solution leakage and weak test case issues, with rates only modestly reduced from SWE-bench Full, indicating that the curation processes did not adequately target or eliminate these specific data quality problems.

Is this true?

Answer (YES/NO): NO